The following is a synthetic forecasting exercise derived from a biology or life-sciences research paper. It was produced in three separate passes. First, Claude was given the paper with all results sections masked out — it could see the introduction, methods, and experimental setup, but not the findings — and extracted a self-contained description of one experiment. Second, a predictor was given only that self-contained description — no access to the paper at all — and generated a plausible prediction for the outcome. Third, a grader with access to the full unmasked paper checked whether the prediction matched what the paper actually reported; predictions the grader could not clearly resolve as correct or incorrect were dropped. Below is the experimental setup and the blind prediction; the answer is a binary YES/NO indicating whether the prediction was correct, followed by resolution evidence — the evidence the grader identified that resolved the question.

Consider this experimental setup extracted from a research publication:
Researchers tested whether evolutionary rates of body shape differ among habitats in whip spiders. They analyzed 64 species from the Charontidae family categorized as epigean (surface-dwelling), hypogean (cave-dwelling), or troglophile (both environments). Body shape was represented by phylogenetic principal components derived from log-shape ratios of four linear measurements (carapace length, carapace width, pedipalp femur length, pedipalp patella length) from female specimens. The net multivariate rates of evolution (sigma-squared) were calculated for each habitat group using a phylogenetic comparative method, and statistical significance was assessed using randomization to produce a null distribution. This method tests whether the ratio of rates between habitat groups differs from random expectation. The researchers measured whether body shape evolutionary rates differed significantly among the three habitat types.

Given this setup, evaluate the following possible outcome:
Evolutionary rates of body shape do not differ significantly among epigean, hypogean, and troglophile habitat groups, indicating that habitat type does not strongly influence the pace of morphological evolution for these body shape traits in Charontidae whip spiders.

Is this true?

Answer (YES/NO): YES